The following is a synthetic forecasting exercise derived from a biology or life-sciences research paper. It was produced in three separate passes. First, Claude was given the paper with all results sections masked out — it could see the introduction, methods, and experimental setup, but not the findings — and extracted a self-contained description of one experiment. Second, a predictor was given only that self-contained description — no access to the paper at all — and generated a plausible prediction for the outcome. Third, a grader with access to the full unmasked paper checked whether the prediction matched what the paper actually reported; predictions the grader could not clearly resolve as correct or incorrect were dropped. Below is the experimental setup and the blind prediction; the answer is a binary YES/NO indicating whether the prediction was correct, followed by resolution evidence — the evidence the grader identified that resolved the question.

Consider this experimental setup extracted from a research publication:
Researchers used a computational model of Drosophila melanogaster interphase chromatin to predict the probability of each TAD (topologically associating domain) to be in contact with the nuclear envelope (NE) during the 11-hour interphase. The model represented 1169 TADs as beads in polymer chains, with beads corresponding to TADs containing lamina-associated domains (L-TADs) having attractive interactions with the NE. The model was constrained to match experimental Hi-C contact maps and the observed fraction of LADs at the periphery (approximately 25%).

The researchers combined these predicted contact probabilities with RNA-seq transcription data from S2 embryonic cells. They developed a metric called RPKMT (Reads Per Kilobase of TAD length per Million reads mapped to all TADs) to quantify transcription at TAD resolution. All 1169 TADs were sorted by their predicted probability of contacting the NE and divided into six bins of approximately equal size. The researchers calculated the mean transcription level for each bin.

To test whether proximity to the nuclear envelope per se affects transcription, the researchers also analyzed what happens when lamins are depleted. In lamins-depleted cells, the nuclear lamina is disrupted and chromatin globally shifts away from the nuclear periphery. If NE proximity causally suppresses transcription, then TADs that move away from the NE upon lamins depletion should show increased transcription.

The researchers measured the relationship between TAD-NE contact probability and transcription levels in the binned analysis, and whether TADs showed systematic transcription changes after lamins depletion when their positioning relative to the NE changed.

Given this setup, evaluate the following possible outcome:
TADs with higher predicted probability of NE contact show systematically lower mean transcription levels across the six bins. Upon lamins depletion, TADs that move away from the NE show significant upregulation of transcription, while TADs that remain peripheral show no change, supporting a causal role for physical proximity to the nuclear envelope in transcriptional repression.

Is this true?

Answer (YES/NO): NO